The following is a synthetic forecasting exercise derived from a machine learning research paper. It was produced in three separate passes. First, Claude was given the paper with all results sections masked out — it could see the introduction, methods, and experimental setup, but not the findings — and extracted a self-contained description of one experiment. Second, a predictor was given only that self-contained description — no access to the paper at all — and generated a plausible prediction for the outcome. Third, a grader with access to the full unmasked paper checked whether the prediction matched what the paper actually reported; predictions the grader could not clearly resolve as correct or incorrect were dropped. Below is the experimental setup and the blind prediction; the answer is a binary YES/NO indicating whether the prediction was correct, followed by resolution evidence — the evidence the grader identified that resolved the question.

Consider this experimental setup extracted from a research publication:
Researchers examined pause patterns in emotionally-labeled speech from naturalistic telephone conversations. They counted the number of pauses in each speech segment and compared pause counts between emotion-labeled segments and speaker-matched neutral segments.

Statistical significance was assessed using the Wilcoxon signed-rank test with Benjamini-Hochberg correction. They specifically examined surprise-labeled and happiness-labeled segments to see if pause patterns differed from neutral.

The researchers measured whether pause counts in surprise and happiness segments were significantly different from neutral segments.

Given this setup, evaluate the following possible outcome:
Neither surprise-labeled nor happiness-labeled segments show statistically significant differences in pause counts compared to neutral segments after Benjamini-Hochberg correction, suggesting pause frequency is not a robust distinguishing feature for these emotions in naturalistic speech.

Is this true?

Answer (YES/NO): NO